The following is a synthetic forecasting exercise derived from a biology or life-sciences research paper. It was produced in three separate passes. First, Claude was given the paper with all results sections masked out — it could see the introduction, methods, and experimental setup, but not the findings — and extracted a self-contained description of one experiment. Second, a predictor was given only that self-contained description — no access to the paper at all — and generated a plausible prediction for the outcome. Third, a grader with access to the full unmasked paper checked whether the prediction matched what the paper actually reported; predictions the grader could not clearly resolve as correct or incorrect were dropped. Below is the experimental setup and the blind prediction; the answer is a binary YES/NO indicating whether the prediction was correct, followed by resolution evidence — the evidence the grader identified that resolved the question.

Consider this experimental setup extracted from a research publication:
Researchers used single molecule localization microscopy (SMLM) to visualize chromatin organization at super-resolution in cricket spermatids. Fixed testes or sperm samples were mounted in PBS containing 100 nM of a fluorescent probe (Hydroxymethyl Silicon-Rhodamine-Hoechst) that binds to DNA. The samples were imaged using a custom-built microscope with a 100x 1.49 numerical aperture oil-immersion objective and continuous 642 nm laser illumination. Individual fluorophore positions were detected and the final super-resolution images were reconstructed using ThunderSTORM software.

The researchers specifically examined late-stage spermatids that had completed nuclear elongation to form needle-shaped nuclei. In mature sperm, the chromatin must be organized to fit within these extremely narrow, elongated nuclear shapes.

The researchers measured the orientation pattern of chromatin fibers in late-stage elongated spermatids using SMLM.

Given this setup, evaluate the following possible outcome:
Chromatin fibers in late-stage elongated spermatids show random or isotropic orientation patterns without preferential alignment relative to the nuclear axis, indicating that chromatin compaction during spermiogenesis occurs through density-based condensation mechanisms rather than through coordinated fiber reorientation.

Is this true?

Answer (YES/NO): NO